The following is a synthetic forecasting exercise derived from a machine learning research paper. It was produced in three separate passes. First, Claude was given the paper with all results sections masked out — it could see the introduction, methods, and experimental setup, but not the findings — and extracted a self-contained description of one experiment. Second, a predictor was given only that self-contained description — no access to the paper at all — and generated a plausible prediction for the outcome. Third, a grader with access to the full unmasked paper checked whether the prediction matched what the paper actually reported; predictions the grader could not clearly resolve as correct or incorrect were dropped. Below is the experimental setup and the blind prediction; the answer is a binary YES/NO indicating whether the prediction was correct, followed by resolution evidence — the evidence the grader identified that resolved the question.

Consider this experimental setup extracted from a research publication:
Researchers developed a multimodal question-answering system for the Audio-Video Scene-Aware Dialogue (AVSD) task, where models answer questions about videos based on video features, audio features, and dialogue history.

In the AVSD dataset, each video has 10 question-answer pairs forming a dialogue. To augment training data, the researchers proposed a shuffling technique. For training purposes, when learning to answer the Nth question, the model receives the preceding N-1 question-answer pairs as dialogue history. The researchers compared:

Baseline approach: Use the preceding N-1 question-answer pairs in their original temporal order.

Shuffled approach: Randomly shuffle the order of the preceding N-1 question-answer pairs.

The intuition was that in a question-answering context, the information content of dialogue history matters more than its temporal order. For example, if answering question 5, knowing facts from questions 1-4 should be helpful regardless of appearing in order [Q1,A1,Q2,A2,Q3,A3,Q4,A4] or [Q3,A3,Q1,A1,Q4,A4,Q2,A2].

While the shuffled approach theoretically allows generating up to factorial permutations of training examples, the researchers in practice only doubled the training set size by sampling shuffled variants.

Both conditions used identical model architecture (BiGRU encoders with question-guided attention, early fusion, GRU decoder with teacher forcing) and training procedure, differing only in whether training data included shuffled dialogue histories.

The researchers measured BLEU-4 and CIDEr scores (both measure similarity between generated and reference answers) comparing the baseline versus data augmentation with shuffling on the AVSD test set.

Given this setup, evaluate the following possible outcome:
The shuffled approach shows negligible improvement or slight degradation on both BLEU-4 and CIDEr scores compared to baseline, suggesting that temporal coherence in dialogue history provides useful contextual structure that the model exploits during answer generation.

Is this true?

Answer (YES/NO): NO